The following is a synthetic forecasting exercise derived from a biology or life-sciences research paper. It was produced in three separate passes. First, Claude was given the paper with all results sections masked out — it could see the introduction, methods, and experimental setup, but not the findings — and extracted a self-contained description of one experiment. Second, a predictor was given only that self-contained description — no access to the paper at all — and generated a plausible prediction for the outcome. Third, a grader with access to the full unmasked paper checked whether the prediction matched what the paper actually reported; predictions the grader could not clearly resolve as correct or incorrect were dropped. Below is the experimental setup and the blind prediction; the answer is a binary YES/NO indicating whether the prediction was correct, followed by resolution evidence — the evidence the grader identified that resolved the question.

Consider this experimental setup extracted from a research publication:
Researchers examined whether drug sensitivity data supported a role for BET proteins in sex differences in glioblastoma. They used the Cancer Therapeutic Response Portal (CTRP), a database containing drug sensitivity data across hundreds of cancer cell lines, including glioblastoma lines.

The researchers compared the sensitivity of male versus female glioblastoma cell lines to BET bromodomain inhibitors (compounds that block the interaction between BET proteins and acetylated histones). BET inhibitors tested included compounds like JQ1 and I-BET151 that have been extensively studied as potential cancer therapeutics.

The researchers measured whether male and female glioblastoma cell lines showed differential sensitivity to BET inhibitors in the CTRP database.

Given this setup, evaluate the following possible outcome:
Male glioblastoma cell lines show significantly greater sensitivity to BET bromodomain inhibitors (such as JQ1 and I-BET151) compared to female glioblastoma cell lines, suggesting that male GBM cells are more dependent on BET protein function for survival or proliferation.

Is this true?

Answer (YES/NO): YES